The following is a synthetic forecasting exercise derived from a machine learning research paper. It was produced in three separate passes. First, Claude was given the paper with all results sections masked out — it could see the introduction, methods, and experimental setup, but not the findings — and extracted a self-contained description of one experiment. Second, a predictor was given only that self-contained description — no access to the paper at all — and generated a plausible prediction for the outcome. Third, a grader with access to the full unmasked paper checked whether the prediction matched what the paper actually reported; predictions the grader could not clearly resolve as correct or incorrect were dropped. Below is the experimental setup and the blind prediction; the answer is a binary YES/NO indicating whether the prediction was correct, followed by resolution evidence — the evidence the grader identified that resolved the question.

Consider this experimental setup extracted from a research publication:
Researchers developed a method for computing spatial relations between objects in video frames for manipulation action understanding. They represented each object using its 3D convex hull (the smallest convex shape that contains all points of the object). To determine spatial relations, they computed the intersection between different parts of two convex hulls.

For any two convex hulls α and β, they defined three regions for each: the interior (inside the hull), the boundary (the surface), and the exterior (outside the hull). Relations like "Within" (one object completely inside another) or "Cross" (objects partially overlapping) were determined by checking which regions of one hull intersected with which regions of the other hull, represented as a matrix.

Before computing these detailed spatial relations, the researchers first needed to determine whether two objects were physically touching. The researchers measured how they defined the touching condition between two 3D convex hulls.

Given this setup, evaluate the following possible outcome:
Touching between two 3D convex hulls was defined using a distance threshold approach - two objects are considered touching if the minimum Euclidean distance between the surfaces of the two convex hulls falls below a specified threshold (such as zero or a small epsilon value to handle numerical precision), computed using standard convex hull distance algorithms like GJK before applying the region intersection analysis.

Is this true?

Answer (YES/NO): NO